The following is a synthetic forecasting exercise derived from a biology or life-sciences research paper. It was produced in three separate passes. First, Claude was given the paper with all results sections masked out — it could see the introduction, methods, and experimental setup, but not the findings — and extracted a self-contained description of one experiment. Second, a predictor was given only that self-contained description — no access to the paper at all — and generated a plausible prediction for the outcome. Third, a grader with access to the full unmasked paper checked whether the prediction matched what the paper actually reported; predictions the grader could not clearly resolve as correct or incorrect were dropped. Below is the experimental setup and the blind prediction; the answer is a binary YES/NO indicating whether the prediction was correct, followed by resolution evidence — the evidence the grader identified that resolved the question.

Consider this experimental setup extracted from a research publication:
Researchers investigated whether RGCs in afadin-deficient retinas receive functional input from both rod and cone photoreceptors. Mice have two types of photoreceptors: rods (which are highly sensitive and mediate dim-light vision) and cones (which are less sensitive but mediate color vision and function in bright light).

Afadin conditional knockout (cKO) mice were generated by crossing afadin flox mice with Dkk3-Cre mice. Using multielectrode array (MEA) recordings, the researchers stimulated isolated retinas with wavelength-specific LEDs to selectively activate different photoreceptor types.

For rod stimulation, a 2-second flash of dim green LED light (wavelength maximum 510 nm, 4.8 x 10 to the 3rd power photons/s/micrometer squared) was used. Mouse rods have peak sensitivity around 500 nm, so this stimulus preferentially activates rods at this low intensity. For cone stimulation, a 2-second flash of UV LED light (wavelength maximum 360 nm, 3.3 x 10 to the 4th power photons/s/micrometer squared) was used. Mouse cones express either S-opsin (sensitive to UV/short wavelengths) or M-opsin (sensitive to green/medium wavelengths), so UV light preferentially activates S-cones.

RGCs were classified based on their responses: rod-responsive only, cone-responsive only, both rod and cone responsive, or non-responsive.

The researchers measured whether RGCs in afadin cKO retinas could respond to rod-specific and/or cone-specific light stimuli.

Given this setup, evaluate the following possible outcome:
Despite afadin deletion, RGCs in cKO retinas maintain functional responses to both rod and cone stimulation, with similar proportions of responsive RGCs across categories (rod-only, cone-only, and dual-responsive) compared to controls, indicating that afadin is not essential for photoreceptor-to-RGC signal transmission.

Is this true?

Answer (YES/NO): YES